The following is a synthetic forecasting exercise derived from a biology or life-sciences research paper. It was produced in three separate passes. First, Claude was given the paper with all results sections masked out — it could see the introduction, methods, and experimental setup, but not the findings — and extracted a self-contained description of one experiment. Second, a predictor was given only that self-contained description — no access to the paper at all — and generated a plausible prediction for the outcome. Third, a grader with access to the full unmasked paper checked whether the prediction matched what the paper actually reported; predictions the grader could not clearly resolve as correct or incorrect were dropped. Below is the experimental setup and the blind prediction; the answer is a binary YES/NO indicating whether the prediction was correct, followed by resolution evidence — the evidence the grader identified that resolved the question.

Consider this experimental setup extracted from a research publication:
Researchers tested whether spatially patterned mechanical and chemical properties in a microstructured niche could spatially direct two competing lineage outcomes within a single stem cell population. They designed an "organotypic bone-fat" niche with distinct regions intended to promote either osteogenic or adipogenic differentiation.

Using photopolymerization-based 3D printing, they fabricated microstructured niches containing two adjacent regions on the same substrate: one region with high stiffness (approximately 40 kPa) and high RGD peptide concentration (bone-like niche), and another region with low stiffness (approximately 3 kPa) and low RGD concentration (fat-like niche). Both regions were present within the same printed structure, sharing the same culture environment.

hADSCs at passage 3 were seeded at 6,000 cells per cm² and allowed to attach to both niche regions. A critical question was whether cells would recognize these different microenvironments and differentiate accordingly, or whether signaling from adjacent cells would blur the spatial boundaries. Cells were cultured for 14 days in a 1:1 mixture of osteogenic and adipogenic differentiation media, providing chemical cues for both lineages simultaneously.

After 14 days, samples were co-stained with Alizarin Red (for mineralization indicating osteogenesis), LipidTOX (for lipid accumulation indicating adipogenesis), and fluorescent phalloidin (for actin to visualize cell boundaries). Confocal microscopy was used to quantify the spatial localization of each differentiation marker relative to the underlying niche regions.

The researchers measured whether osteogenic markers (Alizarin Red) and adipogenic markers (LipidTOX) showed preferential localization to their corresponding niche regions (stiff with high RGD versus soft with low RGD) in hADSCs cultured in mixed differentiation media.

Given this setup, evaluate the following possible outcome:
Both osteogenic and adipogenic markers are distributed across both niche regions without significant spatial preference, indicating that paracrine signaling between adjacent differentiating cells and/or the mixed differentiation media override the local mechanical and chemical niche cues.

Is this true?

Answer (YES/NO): NO